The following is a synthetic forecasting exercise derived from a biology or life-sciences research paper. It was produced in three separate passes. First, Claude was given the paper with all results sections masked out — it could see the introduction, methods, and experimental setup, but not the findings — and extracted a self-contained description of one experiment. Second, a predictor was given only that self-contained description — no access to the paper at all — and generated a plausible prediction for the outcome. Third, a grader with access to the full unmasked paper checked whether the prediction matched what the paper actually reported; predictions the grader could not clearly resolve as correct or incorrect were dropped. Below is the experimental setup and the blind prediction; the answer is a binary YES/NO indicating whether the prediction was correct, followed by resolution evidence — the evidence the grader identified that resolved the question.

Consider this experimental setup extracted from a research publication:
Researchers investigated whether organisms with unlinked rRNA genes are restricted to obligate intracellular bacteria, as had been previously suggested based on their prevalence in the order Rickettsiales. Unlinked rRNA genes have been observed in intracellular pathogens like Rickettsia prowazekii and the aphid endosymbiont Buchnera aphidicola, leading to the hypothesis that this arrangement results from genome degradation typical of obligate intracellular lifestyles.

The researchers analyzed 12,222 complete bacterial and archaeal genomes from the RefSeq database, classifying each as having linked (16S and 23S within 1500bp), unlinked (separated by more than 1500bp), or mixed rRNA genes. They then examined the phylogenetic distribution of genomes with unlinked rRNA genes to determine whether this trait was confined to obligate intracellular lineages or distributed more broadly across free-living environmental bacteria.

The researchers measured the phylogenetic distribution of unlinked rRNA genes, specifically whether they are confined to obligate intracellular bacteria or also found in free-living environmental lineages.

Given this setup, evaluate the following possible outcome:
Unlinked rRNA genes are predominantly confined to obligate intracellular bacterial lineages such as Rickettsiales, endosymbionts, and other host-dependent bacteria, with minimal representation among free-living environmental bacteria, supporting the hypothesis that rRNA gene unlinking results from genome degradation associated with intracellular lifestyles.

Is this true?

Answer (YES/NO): NO